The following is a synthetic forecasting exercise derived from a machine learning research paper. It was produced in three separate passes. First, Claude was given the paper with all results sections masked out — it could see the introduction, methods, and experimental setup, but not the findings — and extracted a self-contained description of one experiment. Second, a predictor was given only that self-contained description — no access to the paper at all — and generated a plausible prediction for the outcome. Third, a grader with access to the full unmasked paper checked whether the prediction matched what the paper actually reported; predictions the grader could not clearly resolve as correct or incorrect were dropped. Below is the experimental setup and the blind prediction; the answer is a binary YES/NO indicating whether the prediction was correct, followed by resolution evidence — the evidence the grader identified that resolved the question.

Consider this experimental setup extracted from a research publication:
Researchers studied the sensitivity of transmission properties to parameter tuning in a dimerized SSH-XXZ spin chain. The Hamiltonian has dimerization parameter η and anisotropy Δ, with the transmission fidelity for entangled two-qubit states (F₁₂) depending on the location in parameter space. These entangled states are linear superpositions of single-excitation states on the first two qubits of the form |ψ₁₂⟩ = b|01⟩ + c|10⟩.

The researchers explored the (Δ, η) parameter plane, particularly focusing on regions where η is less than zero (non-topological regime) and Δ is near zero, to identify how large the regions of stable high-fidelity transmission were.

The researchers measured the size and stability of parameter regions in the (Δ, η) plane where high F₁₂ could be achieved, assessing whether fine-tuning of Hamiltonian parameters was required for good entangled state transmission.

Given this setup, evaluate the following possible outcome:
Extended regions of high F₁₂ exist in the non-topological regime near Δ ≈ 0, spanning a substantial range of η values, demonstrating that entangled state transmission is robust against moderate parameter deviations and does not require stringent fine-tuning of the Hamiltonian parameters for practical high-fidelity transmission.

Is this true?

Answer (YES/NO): YES